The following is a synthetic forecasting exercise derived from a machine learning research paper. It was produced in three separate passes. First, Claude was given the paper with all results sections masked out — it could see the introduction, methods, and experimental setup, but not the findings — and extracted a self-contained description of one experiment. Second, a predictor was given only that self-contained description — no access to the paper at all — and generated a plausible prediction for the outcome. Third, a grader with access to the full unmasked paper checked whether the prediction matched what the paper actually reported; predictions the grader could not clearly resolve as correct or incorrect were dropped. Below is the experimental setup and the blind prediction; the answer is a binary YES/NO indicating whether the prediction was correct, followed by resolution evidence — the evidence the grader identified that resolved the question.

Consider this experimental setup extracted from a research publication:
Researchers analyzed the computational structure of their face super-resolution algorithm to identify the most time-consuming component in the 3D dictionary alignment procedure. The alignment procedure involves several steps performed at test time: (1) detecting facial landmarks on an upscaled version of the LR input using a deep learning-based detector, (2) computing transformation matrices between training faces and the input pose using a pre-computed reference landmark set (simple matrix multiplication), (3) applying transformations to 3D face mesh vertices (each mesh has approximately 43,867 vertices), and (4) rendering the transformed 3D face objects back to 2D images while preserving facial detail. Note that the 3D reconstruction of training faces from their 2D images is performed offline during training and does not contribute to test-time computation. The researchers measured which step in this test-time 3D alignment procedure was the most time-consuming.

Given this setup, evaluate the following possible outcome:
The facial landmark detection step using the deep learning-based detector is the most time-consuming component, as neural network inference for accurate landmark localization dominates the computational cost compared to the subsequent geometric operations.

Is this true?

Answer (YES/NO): NO